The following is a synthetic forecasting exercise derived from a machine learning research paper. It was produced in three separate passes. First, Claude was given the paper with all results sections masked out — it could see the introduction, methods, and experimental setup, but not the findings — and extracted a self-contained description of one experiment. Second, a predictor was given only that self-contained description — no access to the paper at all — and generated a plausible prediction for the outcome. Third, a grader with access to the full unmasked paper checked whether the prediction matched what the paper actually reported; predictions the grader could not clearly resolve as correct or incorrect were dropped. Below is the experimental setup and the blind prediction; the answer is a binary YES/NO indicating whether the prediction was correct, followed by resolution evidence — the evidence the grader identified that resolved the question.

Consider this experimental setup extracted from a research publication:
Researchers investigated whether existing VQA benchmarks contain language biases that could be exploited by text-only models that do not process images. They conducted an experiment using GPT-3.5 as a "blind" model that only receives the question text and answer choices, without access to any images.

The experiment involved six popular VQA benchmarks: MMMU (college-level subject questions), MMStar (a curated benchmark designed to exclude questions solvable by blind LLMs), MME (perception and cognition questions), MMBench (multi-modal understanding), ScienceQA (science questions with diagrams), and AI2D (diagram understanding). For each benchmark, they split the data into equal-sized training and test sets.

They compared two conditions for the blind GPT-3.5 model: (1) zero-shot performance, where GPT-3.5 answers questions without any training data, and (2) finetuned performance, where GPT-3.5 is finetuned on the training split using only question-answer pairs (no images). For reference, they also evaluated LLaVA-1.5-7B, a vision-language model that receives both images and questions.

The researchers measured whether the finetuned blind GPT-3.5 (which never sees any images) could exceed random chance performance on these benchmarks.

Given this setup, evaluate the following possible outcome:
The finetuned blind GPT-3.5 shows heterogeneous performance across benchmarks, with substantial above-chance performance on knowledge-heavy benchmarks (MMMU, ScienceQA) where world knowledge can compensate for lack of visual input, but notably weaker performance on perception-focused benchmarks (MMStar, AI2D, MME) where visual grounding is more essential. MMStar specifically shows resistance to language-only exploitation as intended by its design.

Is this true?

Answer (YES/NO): NO